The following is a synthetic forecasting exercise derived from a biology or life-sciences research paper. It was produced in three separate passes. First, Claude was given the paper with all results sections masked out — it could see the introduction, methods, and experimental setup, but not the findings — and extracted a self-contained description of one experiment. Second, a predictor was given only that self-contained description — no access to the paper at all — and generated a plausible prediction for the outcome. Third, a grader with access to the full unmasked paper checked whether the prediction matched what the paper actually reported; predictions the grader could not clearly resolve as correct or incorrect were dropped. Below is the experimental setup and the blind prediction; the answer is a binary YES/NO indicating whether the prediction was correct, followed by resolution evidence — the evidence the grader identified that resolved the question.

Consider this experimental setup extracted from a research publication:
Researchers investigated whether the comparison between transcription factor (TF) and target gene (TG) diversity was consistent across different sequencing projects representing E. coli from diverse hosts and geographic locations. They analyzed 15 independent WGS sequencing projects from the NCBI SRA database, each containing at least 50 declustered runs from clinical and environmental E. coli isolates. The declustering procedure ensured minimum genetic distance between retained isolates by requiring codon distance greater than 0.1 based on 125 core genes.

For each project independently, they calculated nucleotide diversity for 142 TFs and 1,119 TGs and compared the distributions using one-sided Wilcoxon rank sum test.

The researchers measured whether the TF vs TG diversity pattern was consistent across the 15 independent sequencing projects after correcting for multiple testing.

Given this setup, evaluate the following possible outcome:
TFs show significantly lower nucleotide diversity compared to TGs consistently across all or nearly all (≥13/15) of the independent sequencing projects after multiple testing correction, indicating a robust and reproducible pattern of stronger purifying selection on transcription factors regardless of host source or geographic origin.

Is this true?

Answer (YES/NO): YES